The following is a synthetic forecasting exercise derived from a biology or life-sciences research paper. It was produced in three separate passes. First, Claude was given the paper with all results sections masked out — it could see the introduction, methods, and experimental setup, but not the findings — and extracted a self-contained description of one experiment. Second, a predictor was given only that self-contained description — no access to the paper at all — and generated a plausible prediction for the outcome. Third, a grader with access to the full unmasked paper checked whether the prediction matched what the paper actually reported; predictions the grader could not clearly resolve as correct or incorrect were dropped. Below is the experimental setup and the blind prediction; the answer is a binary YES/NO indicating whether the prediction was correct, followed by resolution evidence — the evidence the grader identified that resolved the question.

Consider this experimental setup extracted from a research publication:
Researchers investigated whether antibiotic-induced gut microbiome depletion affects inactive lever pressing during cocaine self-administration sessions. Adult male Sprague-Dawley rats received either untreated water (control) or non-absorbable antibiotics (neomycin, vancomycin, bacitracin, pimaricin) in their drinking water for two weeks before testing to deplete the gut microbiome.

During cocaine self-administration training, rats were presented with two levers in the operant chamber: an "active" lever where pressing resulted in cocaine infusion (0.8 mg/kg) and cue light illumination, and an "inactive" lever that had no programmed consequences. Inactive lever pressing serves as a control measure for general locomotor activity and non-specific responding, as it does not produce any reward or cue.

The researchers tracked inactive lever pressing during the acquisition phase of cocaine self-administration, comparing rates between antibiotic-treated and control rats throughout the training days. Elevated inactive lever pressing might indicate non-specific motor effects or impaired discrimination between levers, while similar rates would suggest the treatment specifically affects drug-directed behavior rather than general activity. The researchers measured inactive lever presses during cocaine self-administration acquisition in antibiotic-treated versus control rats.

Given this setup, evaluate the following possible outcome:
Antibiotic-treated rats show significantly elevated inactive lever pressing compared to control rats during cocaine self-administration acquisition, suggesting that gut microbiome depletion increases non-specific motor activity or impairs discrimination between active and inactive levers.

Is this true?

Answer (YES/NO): NO